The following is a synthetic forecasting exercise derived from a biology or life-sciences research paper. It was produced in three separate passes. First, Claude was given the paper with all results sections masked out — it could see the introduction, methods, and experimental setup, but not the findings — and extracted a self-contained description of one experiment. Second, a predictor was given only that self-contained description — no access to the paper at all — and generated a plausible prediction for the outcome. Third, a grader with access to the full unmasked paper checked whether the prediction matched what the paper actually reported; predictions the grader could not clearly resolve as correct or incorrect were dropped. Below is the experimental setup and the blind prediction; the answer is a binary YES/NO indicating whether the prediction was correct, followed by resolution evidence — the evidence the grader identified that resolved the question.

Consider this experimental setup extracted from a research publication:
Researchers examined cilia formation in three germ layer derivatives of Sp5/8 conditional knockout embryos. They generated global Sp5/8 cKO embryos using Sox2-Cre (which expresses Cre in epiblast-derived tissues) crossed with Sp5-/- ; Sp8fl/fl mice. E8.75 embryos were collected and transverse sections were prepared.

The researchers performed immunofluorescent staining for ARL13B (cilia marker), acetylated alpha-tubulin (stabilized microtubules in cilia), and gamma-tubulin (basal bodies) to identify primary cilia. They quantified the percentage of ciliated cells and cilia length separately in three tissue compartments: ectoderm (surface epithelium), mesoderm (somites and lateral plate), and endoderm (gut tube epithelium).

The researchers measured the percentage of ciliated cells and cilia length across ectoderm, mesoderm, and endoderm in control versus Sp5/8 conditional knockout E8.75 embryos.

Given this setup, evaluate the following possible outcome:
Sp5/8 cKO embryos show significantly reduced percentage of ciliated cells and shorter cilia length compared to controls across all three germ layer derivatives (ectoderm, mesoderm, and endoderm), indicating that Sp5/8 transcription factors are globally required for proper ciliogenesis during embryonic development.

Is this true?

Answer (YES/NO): YES